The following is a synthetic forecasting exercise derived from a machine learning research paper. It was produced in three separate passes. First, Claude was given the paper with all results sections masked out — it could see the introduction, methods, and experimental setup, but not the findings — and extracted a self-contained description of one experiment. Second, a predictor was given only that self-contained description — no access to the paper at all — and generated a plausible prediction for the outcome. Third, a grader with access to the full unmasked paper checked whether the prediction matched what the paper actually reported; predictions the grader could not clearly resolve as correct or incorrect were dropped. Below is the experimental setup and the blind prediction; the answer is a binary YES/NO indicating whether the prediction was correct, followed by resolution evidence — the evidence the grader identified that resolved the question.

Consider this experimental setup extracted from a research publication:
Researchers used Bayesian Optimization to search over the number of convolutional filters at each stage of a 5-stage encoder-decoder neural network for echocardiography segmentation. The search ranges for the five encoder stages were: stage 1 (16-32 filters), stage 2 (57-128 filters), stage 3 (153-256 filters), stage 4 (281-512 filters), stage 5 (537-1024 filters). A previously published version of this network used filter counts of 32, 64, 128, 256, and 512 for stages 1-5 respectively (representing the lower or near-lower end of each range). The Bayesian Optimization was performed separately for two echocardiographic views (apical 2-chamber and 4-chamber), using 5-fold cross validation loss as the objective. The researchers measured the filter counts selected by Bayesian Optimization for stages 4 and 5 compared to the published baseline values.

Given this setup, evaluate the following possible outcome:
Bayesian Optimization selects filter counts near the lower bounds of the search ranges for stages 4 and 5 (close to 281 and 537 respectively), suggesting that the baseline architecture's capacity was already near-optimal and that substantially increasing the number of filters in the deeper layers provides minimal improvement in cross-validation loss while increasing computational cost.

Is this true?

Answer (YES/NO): NO